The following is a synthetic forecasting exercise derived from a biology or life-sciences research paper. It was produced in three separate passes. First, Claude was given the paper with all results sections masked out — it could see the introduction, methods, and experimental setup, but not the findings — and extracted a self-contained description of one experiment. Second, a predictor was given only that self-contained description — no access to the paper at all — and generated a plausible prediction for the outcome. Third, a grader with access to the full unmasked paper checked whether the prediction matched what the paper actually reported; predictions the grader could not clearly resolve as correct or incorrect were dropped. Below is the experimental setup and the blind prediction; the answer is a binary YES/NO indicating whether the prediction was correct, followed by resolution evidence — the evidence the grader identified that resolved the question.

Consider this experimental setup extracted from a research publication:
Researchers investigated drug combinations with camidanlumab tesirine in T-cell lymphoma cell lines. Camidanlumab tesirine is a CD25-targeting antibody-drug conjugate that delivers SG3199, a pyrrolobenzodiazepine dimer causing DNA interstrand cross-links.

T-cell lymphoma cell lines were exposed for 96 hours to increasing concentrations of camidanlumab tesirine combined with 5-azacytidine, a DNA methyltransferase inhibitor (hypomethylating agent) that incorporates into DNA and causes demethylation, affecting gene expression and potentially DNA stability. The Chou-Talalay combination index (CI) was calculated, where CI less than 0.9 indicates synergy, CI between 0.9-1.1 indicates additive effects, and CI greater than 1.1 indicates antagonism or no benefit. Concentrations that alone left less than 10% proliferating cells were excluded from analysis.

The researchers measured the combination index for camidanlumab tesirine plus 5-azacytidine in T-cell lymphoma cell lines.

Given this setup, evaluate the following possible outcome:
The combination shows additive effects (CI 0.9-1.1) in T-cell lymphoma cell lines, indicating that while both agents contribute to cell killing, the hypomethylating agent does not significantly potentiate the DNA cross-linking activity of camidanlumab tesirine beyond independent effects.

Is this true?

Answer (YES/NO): NO